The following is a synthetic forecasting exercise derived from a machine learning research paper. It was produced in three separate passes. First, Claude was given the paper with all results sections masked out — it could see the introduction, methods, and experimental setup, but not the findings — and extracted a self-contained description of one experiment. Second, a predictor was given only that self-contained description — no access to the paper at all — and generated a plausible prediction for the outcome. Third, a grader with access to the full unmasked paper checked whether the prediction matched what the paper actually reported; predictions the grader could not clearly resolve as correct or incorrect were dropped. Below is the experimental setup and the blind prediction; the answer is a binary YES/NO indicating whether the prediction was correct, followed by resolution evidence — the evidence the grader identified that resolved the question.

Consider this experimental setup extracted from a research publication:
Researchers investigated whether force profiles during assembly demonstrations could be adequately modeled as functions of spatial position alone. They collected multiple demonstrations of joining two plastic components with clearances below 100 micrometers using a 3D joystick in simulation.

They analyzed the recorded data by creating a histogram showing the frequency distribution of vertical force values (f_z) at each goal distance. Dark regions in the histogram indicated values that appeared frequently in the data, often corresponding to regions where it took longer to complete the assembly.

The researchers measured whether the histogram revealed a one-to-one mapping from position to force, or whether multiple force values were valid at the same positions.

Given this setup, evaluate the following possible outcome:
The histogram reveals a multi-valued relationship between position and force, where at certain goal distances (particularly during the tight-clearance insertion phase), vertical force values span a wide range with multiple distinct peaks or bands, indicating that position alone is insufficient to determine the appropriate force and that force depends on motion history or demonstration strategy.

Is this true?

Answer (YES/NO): YES